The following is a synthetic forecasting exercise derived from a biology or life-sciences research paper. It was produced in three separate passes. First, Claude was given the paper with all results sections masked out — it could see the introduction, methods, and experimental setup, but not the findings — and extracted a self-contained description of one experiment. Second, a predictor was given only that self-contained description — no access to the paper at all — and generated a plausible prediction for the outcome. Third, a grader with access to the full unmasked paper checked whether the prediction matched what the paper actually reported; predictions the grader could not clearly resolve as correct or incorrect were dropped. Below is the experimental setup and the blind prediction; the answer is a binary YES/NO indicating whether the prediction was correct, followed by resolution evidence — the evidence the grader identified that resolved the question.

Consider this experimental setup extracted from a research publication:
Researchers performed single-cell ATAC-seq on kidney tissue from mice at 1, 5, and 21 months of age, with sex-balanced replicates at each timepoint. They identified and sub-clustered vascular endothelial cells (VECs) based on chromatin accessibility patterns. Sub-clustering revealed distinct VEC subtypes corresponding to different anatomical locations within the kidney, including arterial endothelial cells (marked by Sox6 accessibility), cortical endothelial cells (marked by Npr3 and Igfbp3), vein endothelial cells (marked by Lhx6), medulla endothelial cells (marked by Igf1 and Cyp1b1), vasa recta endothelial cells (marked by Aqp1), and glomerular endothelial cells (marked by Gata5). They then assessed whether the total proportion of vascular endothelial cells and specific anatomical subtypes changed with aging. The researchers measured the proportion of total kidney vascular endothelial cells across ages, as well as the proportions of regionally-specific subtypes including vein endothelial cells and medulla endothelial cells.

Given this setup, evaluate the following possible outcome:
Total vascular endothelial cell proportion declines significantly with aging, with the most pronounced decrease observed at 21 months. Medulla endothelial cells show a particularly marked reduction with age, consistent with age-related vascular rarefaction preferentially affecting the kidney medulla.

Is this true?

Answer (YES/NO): NO